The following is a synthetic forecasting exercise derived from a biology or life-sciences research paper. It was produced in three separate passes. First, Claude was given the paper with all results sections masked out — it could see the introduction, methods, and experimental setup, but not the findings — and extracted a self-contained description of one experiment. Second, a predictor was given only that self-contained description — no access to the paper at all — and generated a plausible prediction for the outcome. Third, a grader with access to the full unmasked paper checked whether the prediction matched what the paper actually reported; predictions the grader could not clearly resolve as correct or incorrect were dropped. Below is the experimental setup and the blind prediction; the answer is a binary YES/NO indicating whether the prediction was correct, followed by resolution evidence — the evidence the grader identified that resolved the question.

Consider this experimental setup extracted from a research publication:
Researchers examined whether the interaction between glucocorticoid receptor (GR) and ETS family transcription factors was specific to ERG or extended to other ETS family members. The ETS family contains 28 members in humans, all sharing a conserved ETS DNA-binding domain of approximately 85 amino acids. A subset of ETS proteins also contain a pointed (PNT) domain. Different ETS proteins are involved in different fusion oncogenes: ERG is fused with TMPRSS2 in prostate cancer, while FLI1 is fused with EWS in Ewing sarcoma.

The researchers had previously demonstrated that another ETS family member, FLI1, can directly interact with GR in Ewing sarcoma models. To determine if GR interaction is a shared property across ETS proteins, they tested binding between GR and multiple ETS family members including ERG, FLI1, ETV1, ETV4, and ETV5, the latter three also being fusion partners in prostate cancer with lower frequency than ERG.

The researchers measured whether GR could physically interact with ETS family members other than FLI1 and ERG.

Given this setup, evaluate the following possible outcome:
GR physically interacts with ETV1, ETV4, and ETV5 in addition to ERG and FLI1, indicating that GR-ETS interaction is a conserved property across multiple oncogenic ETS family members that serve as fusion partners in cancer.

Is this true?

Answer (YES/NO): YES